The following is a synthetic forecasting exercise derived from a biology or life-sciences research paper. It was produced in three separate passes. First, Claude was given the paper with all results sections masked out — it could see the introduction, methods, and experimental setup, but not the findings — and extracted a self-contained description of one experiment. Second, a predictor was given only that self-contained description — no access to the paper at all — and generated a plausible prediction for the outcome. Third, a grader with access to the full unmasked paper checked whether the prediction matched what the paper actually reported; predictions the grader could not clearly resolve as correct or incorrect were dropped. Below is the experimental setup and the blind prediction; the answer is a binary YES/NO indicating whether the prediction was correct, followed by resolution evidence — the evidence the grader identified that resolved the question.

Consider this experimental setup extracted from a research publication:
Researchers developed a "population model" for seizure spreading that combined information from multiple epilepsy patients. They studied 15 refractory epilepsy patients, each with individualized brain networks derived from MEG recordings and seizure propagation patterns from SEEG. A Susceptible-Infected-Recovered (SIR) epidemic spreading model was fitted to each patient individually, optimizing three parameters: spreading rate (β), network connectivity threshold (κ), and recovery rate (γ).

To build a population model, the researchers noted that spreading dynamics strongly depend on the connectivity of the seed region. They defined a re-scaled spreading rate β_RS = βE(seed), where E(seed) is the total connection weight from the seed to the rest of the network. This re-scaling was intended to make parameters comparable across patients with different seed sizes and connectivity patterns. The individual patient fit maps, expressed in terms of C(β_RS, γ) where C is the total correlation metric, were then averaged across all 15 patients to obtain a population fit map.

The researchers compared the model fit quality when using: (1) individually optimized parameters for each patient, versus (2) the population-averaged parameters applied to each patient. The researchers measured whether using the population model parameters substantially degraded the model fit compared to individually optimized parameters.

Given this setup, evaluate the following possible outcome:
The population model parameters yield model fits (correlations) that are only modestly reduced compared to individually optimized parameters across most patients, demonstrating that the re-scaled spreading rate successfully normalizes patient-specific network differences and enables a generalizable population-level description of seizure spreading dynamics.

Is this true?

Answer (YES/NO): NO